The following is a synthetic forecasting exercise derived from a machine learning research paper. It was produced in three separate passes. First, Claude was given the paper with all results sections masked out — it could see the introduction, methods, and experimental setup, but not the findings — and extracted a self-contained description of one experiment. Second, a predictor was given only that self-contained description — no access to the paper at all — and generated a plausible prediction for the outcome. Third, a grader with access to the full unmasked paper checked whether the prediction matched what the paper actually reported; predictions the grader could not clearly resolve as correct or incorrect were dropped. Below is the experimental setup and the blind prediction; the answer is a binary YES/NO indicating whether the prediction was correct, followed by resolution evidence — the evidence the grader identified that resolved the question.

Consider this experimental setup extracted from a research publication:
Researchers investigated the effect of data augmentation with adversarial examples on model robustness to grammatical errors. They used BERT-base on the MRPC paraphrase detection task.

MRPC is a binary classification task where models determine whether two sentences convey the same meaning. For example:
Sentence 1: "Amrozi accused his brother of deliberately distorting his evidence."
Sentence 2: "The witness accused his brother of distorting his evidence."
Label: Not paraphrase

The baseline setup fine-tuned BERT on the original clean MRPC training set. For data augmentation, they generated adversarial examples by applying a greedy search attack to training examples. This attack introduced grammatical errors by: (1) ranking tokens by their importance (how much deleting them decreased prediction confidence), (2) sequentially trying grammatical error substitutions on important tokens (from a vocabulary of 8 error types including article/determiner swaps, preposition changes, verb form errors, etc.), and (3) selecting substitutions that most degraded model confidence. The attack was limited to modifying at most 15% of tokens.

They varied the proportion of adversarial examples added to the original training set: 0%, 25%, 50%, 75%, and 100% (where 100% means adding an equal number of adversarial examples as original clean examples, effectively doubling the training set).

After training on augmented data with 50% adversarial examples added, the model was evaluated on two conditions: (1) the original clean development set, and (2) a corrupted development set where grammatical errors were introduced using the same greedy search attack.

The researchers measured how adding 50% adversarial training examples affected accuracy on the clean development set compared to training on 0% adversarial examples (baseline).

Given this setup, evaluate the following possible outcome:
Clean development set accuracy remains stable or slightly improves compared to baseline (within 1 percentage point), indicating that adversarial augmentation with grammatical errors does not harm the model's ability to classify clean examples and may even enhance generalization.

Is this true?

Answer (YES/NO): YES